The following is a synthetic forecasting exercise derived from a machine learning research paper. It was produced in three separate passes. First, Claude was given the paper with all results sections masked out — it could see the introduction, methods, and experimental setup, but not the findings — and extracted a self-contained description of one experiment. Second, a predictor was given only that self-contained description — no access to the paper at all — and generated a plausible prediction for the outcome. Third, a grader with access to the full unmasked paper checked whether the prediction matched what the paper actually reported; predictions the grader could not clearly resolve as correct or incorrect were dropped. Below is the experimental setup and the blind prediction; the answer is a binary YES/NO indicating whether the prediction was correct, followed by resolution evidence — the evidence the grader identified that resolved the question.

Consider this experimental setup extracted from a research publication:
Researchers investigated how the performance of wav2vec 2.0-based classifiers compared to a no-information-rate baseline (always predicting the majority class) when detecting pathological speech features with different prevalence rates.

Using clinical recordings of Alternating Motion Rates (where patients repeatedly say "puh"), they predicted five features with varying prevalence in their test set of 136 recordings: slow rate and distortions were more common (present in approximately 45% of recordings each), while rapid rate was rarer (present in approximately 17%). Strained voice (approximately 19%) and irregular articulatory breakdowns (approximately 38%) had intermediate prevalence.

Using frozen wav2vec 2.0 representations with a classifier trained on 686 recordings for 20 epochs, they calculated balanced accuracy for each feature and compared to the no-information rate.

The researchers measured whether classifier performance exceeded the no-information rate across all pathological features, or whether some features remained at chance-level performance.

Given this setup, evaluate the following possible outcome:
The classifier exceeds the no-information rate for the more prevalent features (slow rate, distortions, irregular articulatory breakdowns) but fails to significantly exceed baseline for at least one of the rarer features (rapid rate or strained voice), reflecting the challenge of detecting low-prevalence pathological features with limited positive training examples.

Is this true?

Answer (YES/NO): NO